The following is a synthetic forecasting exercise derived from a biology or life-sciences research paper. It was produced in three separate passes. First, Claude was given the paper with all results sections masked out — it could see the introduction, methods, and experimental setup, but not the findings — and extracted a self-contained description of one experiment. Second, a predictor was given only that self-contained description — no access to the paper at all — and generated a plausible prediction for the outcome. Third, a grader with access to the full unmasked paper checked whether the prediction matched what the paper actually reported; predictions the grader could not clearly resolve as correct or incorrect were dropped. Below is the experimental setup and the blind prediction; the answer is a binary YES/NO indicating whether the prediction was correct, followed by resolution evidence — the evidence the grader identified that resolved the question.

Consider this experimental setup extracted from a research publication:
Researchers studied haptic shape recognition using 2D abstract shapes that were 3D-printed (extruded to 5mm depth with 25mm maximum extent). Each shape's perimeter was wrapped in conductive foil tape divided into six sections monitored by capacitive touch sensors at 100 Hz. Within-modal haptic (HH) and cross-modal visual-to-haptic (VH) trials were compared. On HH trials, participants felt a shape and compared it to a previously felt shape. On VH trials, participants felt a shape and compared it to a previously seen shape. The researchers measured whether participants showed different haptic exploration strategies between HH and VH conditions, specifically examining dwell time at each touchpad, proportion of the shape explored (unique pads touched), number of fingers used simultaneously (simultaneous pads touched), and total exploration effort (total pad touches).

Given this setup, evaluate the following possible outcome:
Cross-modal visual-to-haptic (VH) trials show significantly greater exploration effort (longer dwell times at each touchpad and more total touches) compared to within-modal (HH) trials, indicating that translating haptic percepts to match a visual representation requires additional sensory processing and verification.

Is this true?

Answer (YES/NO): NO